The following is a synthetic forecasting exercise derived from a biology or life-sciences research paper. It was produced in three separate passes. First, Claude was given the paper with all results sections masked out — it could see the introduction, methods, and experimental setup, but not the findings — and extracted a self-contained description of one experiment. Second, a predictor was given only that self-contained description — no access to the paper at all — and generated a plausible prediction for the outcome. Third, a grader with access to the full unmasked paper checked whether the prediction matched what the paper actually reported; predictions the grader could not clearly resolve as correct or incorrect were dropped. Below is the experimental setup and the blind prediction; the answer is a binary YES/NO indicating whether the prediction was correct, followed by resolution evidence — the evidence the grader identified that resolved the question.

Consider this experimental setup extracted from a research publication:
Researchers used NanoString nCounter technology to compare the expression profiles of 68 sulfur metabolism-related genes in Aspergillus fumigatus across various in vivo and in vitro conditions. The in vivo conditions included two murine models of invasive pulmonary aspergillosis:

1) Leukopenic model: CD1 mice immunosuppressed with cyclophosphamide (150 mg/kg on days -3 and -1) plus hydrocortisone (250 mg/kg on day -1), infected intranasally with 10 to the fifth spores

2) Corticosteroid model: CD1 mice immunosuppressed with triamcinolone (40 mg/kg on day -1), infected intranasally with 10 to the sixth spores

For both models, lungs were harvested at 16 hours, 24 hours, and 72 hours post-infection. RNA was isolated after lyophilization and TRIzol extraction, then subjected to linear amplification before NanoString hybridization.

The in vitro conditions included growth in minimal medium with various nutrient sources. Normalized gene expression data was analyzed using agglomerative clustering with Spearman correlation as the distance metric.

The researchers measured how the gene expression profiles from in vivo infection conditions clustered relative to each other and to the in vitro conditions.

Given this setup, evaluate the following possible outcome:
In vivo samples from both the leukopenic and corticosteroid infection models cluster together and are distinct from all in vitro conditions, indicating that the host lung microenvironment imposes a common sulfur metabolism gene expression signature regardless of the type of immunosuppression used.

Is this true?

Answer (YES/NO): NO